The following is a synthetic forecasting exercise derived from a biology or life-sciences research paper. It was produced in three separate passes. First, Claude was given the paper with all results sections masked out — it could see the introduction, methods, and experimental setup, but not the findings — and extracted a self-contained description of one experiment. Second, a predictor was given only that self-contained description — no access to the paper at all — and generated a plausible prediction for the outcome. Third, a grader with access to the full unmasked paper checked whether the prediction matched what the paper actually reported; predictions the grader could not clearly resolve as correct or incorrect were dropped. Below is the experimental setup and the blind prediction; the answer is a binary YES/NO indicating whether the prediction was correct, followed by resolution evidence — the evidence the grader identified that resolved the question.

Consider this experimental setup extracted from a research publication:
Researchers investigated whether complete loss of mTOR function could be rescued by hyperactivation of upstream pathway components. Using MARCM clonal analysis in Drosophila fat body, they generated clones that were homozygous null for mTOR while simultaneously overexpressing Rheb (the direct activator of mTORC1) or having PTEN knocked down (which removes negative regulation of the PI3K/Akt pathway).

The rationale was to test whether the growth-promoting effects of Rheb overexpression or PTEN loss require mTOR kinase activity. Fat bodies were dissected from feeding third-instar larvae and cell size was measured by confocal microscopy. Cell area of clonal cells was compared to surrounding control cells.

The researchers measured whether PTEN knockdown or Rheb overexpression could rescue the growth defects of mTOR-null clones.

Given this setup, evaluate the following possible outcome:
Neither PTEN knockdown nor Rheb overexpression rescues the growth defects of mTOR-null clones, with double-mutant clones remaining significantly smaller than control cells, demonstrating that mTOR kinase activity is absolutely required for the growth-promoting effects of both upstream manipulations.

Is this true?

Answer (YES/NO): NO